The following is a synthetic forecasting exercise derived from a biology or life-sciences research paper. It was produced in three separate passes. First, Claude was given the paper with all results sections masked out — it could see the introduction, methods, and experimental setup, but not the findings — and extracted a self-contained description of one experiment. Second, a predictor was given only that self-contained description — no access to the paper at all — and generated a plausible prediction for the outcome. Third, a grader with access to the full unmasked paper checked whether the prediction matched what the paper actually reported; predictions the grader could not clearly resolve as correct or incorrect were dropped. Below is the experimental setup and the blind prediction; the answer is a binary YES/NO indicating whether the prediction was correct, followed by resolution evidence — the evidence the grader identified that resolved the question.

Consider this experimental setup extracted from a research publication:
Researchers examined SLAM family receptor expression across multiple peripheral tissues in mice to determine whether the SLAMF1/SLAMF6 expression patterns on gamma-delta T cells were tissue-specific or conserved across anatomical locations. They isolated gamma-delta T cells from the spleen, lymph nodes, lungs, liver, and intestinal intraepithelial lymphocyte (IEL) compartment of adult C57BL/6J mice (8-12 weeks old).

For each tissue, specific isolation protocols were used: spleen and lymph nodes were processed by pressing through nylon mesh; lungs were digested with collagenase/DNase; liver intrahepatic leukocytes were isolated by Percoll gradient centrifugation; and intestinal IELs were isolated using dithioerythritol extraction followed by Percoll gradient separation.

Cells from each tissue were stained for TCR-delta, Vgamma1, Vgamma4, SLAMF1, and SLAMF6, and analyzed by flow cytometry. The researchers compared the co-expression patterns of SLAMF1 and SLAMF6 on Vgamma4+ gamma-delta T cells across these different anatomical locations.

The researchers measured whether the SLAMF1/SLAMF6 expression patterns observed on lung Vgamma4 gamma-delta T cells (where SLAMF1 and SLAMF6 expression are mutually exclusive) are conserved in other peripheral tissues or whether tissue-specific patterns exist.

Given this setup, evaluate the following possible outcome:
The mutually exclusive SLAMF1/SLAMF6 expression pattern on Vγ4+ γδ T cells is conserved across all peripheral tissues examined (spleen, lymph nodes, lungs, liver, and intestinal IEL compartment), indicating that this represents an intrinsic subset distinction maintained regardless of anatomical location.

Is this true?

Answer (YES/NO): NO